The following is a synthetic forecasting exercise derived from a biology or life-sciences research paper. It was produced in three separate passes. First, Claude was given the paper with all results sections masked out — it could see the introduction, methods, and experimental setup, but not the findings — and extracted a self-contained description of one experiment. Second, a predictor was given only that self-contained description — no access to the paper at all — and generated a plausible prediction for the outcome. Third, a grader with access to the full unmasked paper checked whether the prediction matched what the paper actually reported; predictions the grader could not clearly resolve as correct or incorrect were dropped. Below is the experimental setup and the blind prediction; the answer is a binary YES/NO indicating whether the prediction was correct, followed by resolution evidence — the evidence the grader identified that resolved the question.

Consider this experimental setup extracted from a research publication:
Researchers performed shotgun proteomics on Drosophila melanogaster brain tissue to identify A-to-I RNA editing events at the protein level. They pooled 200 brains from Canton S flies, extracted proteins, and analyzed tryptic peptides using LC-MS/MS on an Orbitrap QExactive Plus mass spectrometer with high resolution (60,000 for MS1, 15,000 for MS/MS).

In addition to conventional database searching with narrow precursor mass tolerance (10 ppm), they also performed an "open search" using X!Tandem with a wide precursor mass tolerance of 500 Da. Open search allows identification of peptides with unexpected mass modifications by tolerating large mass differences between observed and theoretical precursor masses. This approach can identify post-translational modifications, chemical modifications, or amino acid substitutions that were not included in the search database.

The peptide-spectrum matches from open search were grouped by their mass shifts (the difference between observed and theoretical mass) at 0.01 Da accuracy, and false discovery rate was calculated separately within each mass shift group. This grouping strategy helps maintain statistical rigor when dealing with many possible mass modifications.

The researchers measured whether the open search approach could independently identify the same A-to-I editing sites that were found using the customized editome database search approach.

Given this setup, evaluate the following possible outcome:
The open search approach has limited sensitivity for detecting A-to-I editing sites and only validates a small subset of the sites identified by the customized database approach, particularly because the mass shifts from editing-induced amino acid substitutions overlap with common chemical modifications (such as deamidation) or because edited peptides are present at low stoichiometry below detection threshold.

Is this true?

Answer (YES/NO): NO